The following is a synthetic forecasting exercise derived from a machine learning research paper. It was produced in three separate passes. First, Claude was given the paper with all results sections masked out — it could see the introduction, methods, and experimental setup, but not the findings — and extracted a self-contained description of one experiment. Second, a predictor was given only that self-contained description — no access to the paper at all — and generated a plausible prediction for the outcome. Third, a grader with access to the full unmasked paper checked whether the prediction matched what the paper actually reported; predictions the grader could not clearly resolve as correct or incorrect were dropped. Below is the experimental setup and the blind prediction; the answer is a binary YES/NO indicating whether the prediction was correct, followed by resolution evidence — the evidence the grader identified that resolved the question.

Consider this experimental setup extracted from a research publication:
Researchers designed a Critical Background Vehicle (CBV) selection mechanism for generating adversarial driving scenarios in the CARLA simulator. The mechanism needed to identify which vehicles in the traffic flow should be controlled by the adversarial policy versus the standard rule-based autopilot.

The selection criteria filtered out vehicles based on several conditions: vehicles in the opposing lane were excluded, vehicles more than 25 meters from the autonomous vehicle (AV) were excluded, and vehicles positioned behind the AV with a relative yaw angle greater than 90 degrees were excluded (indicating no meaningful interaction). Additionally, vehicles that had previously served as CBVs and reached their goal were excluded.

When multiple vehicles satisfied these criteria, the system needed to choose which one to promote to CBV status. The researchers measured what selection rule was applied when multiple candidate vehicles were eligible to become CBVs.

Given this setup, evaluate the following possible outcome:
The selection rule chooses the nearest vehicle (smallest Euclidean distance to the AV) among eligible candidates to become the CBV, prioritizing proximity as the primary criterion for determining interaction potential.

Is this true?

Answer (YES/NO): YES